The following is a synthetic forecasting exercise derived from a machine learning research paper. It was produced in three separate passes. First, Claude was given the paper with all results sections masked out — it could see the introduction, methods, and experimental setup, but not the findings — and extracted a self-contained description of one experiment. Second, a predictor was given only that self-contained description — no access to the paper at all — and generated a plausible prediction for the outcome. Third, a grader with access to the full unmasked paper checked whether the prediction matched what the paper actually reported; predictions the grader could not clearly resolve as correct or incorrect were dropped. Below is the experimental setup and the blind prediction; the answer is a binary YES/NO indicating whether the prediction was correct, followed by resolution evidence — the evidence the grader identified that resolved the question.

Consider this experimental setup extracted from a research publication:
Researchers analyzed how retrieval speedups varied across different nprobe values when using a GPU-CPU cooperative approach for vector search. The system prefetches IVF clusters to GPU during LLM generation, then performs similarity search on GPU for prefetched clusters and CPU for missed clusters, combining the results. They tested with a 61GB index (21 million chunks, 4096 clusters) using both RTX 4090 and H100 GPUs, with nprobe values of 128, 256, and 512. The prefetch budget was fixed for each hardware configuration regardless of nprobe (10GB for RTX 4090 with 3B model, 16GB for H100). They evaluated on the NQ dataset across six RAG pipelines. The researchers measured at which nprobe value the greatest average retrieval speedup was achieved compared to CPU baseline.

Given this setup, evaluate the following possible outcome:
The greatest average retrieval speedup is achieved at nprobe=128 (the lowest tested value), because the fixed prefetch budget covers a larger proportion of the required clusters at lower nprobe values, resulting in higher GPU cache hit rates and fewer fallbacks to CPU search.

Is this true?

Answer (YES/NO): NO